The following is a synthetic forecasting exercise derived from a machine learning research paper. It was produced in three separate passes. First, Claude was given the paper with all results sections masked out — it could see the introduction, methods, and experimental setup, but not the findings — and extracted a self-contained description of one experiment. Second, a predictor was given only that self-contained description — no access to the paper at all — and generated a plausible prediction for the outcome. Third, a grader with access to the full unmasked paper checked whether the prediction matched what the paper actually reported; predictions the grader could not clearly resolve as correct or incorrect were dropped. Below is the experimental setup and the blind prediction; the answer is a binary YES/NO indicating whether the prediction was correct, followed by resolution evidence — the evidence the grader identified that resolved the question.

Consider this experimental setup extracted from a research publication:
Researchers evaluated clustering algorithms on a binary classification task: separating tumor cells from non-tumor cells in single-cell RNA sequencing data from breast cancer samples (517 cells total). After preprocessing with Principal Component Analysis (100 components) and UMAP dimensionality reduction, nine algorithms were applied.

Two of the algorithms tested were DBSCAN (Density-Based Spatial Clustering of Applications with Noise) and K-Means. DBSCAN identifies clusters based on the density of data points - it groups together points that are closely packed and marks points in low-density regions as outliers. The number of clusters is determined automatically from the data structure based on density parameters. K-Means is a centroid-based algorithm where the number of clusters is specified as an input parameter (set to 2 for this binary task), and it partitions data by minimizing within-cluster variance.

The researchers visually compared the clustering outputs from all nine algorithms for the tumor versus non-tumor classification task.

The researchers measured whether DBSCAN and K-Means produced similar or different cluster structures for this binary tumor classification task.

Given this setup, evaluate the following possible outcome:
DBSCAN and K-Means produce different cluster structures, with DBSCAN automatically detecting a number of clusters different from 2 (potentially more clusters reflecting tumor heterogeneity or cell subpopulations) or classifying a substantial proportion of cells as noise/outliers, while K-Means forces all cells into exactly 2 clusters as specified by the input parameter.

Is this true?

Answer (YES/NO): YES